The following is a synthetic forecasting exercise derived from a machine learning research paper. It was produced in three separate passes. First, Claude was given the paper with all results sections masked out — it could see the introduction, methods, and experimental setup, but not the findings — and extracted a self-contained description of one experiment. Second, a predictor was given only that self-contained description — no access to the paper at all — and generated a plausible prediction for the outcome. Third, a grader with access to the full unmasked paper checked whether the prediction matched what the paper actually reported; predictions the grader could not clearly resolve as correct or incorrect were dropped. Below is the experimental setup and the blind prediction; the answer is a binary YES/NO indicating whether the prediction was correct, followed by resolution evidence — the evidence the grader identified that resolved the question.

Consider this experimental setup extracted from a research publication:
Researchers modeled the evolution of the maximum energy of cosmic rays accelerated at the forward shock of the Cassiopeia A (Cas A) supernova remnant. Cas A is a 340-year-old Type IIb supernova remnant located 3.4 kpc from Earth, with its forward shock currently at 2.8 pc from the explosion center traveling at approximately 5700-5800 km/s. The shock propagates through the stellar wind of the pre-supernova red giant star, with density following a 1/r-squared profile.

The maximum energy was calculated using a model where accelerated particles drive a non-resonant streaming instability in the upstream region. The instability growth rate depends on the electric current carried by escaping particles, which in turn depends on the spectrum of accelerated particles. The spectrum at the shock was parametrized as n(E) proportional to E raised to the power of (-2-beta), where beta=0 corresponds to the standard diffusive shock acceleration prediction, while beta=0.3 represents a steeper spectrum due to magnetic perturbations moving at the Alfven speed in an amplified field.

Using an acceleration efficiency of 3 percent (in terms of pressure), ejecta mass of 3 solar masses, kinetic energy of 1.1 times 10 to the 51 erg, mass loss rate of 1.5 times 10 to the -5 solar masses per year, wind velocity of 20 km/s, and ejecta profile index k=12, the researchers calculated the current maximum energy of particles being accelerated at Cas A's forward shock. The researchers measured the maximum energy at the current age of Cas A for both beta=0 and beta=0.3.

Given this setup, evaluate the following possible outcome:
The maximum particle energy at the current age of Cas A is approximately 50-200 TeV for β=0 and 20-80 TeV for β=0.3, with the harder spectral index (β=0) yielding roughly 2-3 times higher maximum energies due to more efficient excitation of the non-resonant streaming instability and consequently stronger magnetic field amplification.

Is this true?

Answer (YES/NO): NO